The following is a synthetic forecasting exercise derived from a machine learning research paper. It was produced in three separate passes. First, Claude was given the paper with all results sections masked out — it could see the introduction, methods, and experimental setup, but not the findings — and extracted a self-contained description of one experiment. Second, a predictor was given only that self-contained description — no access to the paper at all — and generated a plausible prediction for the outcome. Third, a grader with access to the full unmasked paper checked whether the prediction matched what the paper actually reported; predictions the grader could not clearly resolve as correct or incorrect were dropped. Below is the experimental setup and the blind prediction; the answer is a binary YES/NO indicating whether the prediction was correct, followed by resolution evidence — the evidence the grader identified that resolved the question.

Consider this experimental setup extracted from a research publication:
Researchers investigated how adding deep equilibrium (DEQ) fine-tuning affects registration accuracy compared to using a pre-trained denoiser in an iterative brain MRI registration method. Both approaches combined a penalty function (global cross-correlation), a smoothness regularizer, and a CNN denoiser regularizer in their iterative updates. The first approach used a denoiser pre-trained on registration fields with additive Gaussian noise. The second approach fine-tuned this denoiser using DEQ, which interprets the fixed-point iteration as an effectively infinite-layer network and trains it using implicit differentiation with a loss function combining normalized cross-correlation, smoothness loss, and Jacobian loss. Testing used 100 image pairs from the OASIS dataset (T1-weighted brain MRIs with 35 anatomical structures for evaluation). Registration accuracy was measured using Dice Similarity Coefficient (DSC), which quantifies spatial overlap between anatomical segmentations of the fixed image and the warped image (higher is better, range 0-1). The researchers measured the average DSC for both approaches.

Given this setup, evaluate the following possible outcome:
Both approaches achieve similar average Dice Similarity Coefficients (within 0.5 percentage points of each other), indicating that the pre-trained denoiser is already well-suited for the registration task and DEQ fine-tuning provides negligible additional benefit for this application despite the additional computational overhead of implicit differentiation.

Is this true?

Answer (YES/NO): YES